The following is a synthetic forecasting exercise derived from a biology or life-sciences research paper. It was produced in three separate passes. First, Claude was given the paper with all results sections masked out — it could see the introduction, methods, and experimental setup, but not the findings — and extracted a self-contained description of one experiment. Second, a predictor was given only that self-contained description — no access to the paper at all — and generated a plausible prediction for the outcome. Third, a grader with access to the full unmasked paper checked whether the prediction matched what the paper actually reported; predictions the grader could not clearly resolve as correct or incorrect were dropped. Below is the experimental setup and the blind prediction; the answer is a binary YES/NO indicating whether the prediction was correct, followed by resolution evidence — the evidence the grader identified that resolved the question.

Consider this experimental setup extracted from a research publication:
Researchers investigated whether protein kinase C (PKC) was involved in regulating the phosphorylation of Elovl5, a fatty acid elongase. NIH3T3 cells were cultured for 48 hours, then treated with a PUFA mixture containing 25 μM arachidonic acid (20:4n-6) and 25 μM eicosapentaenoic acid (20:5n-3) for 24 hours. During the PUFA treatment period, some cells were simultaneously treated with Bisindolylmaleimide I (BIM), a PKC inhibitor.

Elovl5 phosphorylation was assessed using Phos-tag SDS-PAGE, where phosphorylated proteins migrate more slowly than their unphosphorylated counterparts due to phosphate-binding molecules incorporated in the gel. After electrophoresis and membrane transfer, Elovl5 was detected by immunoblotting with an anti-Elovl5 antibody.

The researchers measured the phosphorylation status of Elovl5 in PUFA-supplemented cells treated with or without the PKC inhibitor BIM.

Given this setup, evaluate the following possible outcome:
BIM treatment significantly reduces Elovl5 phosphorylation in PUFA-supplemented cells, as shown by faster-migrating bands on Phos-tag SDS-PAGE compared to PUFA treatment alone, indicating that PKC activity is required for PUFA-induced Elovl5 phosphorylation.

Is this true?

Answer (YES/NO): NO